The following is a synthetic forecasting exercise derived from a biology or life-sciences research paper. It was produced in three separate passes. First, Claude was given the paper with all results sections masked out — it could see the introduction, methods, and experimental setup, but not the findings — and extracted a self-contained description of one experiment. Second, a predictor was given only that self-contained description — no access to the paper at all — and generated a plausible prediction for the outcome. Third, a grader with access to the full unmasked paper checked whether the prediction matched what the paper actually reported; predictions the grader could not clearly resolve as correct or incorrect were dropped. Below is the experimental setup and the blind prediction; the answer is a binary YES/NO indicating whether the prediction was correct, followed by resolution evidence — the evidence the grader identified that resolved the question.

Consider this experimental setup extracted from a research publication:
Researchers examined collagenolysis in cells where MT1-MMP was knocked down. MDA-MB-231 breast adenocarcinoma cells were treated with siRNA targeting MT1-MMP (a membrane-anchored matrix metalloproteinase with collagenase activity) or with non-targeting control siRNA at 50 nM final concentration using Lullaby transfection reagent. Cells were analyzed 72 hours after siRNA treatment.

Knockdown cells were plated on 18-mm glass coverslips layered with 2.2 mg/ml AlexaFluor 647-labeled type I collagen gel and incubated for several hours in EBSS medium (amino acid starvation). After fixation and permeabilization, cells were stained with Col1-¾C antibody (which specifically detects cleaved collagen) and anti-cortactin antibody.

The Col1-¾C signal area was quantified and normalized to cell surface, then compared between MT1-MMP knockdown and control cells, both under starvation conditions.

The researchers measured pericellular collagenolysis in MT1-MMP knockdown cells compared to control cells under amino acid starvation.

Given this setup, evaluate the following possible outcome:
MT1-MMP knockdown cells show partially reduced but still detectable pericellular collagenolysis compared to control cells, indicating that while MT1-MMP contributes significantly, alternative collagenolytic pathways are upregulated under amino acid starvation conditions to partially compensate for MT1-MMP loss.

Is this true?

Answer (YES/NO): NO